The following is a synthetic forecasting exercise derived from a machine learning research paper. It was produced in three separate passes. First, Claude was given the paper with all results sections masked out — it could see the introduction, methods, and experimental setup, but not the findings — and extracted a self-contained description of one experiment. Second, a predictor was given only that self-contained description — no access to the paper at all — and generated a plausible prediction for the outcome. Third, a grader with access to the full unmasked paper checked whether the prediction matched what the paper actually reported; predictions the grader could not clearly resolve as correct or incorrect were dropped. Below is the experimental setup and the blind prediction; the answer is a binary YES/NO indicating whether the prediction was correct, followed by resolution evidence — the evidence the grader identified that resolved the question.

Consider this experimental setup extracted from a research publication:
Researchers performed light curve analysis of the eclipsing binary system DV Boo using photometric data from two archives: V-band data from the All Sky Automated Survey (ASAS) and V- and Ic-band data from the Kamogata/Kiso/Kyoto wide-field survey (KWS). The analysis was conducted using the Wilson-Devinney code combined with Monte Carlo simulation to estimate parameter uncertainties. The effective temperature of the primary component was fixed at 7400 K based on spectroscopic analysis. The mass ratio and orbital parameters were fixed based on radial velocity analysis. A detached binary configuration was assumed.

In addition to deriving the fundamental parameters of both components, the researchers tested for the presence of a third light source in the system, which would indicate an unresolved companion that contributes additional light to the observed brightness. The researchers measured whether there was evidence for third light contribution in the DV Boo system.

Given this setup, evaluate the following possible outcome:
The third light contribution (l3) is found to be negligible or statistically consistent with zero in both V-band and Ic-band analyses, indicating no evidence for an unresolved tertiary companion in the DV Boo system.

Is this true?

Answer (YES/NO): YES